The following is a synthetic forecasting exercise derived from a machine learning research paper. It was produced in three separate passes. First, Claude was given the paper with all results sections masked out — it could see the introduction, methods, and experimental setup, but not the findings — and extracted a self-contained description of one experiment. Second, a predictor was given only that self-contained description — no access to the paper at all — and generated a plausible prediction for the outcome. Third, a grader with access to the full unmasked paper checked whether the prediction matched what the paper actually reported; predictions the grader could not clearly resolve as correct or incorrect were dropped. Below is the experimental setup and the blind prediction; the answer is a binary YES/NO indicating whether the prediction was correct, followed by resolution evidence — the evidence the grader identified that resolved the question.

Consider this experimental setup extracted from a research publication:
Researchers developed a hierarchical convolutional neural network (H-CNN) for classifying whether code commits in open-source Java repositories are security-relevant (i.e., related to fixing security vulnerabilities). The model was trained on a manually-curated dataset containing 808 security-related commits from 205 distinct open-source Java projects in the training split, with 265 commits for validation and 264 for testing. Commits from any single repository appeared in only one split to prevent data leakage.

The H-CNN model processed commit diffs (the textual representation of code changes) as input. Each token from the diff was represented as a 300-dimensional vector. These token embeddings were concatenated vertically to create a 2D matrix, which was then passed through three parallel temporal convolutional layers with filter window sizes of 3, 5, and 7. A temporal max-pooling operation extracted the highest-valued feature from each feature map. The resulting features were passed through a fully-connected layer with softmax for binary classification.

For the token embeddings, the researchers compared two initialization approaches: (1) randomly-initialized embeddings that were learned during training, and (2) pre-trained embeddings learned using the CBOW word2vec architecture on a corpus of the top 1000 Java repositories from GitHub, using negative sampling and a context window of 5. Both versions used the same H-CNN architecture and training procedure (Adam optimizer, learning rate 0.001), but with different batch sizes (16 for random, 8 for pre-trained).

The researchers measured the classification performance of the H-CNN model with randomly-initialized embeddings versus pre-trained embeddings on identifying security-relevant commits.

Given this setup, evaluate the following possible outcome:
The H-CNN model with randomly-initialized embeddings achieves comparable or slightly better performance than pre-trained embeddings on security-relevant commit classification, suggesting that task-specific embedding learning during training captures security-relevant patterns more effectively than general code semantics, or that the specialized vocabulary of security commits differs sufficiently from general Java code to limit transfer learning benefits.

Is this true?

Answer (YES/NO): YES